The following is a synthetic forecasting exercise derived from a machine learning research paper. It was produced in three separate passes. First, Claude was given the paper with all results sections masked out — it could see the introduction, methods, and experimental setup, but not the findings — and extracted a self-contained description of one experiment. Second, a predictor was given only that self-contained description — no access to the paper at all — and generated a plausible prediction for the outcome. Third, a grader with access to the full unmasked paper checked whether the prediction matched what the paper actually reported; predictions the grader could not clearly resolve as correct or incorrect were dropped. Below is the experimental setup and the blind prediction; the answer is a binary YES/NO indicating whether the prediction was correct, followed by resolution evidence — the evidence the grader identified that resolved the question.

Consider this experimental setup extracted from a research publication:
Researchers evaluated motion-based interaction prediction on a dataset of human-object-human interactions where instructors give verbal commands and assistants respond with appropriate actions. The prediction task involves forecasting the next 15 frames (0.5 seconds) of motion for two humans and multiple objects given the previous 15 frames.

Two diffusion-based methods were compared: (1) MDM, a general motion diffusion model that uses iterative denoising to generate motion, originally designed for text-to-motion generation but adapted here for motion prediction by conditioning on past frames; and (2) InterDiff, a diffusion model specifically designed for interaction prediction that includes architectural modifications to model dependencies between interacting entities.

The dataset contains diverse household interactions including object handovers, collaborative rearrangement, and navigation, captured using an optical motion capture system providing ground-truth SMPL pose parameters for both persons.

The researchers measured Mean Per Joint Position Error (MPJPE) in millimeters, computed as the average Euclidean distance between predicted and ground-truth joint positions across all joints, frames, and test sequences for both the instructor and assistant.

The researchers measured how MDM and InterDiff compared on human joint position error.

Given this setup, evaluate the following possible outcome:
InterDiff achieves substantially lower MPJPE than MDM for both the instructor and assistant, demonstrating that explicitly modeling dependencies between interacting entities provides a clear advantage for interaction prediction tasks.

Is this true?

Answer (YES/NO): NO